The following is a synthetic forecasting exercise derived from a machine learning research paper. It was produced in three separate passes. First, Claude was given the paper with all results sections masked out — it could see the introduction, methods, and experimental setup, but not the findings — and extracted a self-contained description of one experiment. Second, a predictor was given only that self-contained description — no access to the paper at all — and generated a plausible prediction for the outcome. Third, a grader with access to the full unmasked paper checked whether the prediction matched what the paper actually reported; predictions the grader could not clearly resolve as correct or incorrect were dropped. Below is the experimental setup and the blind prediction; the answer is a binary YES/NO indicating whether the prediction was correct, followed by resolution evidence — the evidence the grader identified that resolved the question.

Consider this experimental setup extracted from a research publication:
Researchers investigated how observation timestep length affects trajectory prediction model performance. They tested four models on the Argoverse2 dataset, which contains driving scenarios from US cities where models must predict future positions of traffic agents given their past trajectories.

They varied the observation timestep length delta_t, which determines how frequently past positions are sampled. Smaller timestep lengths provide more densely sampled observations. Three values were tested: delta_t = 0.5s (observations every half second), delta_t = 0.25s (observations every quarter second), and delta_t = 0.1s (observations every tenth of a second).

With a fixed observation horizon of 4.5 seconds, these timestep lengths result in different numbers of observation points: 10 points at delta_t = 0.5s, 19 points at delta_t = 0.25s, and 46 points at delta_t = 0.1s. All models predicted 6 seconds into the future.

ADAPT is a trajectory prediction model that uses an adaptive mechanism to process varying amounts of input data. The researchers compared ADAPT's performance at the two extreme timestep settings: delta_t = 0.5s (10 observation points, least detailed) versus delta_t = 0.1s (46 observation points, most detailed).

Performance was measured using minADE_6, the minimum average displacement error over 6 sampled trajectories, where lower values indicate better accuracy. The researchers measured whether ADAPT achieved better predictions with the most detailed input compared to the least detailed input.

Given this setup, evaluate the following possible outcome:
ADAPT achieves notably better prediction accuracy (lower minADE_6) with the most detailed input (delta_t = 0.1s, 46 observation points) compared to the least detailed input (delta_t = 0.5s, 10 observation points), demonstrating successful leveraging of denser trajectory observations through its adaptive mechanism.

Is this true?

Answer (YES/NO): NO